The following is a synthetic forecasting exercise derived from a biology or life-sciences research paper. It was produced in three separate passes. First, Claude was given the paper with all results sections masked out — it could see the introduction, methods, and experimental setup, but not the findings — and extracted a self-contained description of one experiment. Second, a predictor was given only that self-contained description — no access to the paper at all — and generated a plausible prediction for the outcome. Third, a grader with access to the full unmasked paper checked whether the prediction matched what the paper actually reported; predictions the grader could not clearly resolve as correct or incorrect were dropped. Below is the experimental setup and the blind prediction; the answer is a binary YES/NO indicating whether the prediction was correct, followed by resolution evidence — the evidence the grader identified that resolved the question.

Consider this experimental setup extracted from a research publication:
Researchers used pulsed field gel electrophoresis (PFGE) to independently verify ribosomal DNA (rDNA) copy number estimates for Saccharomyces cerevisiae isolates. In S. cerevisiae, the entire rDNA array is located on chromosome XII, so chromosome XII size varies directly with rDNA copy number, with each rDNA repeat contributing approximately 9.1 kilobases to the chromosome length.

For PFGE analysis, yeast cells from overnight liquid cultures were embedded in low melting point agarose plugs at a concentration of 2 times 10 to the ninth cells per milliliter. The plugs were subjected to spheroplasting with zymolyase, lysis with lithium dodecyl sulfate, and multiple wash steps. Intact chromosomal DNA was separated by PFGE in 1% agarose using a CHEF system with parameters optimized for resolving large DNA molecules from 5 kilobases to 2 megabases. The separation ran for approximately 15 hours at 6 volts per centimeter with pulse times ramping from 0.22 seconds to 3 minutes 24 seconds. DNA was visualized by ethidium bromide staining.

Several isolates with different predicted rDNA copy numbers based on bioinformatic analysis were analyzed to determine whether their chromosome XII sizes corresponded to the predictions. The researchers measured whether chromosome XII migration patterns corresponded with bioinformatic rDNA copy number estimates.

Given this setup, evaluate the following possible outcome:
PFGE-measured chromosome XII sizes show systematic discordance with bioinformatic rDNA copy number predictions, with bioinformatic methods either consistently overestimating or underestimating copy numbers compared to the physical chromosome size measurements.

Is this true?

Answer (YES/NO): NO